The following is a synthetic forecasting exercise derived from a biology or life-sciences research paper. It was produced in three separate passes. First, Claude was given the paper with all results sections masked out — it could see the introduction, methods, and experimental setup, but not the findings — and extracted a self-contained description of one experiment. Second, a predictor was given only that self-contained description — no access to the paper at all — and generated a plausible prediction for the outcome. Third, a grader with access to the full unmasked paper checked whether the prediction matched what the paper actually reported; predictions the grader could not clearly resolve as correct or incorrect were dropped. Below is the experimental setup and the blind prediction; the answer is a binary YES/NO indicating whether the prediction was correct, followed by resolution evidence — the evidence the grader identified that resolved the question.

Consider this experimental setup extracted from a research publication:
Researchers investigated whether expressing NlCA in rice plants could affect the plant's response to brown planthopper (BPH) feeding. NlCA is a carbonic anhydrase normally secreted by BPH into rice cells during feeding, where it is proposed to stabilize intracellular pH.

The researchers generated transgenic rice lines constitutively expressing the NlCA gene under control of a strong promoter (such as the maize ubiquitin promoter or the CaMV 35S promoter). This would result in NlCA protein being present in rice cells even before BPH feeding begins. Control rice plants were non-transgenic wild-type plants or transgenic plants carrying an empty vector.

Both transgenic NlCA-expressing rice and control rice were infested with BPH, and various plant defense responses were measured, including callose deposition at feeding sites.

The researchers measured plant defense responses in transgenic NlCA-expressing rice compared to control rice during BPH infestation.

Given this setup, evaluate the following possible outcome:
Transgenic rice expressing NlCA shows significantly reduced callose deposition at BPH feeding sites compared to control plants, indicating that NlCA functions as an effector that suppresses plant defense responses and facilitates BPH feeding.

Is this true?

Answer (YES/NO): YES